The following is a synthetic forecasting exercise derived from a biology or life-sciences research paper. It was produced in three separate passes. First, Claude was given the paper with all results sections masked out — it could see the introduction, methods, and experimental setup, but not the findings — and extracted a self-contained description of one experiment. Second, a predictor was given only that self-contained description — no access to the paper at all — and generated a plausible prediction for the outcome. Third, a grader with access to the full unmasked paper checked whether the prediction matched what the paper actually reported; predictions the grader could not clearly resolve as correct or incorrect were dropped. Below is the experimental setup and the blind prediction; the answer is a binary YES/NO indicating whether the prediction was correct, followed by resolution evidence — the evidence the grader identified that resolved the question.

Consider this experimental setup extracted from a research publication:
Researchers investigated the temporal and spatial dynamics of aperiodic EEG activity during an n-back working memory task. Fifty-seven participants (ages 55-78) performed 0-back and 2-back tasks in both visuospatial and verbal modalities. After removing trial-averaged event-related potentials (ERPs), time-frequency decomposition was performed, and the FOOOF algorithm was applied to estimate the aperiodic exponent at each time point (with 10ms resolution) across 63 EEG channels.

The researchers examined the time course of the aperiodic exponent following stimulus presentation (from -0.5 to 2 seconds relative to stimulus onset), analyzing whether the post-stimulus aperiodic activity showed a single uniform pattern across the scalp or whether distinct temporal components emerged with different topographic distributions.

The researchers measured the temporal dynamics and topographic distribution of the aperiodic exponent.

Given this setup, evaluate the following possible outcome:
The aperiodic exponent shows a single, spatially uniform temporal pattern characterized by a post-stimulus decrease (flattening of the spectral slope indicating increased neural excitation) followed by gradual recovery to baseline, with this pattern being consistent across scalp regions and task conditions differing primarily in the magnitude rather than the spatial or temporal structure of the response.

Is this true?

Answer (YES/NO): NO